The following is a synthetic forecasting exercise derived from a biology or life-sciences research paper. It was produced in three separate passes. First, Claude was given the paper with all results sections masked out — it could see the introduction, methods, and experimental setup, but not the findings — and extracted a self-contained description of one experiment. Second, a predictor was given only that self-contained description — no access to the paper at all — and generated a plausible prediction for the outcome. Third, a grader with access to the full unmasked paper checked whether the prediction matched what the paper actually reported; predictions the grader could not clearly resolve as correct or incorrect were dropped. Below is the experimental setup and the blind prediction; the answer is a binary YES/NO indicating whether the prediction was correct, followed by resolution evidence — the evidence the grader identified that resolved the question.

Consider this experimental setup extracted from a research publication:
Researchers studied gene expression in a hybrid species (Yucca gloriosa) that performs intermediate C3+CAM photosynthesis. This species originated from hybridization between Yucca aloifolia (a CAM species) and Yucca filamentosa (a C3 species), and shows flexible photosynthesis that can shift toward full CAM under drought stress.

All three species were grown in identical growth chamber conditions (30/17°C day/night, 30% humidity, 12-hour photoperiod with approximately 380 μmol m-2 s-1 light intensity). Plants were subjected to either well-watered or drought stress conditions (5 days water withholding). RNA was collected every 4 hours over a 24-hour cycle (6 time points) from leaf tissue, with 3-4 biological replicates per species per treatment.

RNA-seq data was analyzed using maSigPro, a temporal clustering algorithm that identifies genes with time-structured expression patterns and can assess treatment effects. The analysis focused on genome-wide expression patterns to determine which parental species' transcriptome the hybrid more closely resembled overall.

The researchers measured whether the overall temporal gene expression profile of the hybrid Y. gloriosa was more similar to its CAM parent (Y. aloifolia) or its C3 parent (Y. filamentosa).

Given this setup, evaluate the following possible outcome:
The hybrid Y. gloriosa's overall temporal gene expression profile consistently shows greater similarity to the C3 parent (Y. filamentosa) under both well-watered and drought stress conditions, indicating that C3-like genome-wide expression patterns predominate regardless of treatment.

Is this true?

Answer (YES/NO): NO